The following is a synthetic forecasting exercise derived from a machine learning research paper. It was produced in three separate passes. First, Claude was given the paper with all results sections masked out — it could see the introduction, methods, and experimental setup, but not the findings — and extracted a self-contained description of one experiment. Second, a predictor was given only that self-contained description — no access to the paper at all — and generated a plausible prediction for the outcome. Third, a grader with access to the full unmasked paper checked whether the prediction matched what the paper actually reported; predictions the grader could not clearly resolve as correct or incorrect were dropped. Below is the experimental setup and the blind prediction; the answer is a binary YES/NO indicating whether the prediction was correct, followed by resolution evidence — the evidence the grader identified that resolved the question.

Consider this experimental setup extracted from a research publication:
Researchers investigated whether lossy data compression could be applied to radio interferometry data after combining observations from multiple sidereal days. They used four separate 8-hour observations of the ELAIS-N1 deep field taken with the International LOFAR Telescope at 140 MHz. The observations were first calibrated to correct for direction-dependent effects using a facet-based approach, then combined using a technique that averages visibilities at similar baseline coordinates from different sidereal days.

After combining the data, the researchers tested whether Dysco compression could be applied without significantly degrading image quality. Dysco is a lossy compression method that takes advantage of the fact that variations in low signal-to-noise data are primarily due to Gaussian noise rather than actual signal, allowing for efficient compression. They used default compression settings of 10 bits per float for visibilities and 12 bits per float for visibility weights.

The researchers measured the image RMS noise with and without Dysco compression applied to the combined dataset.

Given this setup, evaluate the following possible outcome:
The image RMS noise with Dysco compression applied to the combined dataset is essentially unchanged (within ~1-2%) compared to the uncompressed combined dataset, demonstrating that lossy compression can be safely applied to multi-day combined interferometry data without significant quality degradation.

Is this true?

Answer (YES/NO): YES